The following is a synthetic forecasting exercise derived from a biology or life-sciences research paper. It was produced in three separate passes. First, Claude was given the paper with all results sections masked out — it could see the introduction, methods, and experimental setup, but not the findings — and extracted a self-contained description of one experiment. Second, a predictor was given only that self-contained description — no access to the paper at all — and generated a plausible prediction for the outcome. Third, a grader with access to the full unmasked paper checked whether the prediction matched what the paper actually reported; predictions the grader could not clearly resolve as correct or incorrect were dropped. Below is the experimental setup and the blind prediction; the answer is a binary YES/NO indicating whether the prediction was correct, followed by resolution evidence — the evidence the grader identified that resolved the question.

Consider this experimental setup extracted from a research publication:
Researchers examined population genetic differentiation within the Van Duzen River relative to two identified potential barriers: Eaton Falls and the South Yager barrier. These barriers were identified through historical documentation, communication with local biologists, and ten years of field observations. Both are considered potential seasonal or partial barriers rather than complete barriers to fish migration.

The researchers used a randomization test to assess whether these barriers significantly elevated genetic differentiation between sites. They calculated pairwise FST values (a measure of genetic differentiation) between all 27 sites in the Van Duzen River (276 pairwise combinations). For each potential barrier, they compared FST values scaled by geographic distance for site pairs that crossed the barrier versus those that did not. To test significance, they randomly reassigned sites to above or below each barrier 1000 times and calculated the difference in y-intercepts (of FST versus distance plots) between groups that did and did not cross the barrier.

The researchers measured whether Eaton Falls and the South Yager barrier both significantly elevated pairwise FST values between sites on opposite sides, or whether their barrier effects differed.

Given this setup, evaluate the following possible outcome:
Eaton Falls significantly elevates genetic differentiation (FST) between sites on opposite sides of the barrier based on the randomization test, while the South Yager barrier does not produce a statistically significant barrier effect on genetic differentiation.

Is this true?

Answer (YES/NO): NO